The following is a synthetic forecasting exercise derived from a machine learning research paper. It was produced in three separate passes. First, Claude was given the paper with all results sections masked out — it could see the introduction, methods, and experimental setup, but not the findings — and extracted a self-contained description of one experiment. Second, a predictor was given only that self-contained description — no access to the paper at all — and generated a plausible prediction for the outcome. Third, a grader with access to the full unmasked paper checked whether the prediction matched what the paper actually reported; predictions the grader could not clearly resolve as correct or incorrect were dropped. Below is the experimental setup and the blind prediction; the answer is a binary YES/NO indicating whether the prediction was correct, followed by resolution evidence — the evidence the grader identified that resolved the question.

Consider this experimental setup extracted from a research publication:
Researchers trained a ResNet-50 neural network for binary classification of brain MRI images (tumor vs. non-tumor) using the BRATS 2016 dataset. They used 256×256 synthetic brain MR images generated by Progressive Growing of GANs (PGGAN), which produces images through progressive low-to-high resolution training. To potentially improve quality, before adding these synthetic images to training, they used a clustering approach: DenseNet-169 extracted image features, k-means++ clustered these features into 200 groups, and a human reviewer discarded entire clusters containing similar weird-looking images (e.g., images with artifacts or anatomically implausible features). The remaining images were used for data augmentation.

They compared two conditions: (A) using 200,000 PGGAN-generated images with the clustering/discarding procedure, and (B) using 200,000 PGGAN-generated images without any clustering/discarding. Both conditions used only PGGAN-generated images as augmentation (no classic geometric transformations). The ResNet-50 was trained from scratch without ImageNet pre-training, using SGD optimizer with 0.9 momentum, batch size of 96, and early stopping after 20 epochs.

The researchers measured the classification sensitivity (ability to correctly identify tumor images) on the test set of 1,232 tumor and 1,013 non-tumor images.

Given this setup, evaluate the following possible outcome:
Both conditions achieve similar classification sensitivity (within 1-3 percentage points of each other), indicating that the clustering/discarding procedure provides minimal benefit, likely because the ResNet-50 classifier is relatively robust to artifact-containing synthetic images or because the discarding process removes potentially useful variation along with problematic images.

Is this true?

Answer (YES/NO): NO